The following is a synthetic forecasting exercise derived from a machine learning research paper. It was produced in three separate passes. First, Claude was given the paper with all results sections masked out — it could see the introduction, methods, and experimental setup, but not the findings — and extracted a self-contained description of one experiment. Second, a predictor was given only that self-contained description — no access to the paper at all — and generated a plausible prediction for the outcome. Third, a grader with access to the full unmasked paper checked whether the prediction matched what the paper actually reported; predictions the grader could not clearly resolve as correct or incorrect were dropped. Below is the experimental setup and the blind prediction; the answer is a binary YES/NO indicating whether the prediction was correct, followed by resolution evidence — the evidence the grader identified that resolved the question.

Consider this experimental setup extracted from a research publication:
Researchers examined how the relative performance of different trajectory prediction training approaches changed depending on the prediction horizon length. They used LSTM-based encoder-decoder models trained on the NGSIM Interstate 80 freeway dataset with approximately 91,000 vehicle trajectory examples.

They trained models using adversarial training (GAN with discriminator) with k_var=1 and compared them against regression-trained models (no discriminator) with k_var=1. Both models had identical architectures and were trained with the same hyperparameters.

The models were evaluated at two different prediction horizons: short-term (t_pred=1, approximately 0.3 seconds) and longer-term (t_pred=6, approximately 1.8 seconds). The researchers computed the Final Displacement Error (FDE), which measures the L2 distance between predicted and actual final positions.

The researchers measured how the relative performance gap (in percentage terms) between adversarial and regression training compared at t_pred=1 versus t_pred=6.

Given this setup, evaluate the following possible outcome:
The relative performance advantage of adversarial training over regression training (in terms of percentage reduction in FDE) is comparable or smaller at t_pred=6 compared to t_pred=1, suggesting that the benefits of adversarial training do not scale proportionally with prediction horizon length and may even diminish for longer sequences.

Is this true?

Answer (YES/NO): NO